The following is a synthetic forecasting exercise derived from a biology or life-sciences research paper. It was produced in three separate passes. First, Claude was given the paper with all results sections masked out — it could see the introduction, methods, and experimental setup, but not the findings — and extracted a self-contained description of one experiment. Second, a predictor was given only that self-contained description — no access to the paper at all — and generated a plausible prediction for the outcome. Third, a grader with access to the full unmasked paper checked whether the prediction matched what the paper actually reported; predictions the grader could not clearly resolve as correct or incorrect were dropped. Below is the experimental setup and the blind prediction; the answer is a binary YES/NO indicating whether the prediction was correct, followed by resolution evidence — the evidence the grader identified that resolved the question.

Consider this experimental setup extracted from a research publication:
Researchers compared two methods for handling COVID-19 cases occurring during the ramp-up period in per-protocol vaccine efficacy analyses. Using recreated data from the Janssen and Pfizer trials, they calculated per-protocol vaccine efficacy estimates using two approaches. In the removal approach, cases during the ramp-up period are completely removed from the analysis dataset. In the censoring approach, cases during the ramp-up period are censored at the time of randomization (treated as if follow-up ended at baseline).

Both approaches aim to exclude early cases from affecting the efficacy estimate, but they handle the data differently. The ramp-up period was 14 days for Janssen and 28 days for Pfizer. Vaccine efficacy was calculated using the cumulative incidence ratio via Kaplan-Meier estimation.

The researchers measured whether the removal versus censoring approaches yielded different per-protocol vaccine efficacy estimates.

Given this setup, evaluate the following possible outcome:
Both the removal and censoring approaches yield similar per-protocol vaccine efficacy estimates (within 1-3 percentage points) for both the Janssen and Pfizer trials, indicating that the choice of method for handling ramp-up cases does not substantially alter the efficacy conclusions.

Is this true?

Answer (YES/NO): YES